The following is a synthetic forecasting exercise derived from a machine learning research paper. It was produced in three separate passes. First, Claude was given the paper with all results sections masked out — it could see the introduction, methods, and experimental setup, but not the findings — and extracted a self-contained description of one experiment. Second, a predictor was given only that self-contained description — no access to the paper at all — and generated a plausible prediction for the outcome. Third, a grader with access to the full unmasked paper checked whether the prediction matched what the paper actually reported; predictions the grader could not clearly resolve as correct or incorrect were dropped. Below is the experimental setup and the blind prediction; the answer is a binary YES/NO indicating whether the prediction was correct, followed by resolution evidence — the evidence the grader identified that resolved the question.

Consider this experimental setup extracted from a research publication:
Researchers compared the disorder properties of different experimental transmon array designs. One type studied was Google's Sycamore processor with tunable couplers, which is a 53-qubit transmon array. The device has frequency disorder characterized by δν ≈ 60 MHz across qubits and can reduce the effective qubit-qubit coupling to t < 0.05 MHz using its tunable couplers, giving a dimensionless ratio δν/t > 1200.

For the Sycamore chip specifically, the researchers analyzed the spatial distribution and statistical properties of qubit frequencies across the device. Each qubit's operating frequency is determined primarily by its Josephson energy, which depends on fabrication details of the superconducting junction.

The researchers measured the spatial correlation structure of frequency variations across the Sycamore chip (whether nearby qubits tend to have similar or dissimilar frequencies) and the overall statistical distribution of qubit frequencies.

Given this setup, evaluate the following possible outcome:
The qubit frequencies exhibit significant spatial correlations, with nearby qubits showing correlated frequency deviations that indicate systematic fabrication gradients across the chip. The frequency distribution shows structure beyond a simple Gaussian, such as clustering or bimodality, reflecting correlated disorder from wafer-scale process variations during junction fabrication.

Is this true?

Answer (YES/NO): NO